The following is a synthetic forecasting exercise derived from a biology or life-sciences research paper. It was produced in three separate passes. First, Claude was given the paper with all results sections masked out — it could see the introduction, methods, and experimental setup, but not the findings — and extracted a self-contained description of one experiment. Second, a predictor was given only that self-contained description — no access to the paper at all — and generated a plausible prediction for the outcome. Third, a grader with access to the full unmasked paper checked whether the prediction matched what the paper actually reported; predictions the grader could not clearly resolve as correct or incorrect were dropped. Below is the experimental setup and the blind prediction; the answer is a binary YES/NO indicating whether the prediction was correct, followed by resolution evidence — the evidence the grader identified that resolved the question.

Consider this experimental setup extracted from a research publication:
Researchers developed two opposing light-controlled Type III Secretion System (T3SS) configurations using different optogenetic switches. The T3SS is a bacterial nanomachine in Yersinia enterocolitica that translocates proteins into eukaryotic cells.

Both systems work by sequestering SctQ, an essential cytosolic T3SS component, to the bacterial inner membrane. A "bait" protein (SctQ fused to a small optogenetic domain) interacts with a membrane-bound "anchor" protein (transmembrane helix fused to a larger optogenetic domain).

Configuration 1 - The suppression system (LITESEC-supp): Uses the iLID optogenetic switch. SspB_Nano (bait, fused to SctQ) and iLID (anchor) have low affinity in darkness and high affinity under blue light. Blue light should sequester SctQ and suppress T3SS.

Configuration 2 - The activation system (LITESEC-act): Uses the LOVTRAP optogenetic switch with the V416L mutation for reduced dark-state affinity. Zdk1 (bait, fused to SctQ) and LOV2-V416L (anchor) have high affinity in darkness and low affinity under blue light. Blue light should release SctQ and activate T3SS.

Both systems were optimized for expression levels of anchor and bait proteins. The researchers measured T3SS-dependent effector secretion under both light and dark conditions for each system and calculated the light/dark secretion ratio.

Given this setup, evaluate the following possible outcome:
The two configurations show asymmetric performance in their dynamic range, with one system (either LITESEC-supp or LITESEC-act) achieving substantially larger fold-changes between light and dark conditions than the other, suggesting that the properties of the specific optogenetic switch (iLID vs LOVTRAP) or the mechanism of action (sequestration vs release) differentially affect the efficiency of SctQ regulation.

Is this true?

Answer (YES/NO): NO